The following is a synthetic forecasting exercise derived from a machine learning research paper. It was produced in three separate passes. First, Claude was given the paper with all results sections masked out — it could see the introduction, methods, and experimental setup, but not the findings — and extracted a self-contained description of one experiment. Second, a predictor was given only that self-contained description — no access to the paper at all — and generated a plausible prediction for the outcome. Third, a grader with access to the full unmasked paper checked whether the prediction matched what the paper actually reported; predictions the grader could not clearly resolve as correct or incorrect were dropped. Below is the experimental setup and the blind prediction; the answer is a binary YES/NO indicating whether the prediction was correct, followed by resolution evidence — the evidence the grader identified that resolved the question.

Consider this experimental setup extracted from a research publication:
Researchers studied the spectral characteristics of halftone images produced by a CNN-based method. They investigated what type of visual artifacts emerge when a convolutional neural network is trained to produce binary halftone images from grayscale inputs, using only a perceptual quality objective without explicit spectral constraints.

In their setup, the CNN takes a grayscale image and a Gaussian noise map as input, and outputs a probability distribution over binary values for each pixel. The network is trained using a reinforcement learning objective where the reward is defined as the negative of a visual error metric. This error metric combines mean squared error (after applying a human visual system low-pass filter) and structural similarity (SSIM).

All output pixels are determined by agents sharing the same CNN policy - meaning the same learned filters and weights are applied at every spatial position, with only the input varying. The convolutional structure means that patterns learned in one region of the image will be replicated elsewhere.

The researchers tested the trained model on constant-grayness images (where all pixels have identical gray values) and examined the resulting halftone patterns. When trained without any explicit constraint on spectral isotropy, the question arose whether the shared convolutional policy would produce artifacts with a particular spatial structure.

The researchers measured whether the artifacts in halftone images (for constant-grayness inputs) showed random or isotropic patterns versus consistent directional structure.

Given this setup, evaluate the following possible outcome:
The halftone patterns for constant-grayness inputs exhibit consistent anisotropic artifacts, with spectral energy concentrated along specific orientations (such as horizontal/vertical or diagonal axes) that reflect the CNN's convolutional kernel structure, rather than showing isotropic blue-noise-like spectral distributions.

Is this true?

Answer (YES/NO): YES